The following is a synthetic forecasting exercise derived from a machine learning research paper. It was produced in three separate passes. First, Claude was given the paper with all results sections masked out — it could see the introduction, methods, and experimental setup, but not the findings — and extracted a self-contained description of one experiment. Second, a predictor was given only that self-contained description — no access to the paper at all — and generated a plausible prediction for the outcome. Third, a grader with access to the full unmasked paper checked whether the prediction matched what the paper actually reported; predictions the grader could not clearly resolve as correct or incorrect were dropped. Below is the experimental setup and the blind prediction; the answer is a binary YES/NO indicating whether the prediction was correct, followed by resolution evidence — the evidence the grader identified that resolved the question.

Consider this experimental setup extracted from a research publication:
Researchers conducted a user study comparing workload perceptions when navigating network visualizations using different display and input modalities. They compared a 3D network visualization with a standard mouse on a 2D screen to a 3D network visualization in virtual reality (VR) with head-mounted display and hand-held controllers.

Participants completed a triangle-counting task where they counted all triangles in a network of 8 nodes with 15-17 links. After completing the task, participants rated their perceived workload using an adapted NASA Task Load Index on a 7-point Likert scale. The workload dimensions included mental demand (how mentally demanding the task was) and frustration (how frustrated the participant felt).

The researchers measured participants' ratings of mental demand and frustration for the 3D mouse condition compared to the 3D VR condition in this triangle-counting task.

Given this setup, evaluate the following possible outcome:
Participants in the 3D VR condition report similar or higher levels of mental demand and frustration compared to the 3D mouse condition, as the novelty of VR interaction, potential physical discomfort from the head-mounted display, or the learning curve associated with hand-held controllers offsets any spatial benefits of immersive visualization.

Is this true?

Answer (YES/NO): NO